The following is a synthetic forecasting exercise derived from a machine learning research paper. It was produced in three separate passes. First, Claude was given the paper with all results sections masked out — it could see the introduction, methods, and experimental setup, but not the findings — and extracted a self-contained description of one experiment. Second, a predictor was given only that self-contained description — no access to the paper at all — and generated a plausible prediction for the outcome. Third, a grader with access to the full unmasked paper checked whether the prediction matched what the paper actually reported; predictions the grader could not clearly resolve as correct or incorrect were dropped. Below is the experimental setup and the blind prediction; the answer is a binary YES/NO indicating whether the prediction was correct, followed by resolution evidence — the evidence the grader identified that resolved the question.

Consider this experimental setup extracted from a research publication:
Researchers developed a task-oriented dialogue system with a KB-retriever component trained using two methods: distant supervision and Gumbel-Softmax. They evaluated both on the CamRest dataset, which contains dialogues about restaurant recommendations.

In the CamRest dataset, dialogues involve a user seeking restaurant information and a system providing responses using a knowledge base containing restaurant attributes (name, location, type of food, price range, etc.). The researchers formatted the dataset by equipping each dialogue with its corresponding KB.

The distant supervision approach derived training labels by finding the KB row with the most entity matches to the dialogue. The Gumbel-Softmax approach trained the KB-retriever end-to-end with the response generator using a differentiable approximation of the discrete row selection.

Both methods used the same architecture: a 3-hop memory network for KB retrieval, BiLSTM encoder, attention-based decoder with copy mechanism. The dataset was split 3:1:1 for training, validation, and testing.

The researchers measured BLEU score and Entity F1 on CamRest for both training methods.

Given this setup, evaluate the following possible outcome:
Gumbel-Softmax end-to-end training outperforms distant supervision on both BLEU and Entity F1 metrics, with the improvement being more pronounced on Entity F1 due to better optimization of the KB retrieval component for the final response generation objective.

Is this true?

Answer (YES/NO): NO